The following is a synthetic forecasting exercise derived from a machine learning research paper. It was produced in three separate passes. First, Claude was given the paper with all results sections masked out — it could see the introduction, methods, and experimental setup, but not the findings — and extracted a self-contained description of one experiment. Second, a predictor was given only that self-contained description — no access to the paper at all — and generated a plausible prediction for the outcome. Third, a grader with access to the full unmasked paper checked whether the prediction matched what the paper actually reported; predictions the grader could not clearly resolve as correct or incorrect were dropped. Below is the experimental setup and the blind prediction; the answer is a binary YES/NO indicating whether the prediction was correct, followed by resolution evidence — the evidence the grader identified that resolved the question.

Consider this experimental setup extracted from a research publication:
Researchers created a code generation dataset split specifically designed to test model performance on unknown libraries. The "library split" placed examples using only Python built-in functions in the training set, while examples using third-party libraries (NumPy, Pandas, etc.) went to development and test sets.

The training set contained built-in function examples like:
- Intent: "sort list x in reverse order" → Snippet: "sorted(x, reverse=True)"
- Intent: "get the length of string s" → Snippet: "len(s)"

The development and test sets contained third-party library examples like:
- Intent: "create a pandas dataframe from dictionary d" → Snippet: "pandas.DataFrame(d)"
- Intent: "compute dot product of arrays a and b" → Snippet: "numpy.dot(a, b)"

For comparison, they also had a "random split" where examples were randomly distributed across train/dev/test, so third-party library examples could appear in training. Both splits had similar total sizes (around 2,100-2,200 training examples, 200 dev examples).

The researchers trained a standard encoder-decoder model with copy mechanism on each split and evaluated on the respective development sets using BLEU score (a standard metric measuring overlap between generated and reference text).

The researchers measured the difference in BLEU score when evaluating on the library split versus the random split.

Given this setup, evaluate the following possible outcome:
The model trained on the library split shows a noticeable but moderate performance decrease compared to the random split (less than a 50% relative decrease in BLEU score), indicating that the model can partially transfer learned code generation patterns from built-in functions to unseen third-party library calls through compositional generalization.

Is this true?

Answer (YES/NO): NO